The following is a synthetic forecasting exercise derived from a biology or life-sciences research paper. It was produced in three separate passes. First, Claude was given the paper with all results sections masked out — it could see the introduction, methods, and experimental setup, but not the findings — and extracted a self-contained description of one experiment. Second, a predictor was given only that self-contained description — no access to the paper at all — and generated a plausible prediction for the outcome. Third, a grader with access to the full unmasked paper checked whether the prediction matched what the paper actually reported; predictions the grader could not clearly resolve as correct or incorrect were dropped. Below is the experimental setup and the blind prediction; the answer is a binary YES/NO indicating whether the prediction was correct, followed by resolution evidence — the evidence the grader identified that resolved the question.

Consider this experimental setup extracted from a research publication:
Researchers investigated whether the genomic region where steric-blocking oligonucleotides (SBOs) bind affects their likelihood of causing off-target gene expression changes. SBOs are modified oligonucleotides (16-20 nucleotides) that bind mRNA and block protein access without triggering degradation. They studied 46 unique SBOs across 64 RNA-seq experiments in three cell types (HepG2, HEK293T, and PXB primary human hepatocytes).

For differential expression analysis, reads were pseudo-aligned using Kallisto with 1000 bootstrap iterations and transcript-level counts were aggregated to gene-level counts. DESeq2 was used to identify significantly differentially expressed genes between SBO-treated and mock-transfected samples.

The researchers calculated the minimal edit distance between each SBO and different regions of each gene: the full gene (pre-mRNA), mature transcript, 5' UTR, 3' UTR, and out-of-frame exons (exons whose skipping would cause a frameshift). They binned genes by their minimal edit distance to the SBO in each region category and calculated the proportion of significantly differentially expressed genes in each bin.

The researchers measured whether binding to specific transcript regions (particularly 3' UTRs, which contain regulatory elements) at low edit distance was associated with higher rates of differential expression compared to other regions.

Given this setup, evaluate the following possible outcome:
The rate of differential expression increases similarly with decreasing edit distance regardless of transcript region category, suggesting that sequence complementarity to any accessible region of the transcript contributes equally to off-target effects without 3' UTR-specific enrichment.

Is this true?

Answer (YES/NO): NO